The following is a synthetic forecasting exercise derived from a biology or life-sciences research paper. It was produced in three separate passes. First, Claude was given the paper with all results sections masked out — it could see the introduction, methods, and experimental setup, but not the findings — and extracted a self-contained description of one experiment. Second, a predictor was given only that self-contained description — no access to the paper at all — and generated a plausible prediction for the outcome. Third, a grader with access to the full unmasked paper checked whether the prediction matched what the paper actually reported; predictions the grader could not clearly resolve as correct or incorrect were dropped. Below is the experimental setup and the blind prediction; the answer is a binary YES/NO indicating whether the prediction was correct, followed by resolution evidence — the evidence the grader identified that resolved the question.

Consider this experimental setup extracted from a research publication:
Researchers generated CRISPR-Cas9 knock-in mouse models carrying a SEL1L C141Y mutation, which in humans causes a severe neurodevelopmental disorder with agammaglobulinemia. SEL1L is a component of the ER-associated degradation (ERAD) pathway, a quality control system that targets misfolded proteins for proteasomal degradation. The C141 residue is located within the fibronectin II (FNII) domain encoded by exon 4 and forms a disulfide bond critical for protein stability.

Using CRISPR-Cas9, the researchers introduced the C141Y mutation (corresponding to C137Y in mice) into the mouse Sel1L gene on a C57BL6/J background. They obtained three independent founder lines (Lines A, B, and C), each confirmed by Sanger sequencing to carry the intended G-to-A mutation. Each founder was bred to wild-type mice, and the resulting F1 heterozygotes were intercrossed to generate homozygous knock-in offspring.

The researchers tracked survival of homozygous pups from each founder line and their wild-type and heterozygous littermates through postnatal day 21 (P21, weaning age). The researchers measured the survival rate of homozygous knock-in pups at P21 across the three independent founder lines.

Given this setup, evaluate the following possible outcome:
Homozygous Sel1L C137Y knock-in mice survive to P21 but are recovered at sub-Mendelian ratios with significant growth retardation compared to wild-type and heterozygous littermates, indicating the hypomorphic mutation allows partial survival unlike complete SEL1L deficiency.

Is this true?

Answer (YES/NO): NO